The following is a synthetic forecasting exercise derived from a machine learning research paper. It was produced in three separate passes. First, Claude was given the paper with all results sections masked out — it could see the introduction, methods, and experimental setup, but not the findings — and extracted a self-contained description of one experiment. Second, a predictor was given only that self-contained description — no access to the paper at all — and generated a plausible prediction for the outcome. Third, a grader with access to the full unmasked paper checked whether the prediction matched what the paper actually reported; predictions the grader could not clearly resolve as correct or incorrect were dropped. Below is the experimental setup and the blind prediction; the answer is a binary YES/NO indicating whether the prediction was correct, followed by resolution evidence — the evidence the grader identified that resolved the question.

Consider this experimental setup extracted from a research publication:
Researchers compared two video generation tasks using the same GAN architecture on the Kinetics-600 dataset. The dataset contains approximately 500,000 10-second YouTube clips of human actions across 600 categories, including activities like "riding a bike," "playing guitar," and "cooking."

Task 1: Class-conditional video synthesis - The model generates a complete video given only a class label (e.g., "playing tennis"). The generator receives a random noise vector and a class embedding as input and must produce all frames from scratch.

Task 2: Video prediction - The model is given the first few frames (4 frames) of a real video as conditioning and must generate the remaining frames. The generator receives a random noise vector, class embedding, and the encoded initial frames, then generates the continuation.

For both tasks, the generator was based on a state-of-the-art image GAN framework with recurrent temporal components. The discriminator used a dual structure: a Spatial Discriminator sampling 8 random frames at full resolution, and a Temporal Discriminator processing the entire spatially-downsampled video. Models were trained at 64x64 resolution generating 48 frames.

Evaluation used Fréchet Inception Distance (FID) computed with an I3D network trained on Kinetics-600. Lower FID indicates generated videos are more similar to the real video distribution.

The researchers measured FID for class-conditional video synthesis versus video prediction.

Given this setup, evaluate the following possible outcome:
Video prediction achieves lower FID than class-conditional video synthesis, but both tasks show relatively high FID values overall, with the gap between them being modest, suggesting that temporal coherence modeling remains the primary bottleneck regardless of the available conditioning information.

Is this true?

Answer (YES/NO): NO